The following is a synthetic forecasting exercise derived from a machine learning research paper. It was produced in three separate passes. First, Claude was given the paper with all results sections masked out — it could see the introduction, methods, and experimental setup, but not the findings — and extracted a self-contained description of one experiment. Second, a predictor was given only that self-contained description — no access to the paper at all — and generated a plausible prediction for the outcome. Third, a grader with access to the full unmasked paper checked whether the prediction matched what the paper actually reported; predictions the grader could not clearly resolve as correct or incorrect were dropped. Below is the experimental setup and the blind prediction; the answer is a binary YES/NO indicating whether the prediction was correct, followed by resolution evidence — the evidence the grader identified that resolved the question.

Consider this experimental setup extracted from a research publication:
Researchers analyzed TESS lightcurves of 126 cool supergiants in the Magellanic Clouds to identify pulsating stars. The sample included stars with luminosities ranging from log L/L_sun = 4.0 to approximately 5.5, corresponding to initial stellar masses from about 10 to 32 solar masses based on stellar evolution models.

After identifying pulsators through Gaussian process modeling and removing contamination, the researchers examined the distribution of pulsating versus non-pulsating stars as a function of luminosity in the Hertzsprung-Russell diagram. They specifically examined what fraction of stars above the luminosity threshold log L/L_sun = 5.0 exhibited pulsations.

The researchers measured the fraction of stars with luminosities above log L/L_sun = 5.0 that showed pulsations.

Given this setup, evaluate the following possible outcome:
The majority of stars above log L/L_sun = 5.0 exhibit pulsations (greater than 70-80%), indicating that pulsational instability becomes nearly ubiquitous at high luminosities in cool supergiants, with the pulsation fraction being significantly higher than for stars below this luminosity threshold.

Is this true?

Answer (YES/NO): NO